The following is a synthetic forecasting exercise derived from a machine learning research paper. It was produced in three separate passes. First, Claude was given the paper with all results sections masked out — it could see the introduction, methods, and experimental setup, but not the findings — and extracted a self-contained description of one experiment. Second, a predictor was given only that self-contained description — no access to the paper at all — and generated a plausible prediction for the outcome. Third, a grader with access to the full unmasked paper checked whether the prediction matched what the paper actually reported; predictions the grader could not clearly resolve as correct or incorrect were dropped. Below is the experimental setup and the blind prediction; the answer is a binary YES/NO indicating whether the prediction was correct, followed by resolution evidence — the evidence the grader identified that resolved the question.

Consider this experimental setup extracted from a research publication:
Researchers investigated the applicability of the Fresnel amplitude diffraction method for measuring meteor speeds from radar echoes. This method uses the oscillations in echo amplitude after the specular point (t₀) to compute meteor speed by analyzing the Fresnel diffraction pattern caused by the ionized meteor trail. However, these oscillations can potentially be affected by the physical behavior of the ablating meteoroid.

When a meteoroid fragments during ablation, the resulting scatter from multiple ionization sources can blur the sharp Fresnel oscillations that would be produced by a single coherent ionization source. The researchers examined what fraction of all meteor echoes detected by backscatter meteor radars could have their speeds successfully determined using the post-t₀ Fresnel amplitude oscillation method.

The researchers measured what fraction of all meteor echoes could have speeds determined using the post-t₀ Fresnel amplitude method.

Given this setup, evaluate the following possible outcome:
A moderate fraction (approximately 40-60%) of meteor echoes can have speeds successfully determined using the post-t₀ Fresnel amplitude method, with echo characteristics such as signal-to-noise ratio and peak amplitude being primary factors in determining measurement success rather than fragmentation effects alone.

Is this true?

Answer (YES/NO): NO